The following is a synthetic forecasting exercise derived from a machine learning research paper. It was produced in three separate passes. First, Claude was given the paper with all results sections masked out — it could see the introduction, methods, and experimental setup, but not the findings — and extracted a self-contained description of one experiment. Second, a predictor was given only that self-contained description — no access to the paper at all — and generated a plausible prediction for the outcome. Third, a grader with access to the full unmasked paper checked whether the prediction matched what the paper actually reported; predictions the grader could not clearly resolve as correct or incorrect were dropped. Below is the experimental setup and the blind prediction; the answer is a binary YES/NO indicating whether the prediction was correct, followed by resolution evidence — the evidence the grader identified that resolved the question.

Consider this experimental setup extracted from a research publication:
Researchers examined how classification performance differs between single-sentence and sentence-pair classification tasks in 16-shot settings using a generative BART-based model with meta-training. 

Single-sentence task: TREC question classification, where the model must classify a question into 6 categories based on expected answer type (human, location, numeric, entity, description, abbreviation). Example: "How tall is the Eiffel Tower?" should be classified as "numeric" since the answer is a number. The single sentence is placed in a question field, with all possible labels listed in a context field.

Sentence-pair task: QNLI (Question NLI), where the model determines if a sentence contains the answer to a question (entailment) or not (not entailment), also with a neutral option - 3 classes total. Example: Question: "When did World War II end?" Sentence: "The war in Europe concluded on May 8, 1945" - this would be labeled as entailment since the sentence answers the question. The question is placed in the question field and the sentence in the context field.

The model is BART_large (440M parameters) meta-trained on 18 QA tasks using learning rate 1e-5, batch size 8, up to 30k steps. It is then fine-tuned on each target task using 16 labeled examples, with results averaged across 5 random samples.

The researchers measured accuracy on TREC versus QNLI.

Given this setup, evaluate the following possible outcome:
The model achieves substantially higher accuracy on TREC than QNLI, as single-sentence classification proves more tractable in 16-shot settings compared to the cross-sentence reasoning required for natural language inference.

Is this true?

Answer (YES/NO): YES